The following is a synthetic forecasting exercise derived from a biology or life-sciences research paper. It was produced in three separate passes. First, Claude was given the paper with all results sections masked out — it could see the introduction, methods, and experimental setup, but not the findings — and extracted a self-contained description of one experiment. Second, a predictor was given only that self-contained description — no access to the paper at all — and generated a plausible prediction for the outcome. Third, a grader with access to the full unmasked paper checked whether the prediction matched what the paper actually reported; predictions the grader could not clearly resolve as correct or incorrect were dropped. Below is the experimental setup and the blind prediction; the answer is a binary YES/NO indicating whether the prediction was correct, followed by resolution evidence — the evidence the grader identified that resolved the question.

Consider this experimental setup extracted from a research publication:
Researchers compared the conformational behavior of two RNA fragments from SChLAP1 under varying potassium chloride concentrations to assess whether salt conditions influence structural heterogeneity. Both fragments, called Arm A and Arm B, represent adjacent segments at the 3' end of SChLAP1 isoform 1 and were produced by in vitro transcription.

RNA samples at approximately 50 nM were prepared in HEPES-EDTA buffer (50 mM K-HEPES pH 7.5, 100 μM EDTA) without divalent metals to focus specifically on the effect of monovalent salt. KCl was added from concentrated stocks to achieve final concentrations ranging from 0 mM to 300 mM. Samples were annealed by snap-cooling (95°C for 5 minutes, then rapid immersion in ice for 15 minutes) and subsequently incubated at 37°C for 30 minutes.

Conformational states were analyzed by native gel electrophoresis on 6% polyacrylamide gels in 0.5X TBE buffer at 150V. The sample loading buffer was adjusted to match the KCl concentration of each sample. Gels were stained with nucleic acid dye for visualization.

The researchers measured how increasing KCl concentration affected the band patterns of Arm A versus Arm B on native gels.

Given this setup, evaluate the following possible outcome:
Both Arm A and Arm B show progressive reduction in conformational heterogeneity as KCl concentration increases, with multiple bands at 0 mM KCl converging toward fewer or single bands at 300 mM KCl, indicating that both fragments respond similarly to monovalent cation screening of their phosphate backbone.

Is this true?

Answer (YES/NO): NO